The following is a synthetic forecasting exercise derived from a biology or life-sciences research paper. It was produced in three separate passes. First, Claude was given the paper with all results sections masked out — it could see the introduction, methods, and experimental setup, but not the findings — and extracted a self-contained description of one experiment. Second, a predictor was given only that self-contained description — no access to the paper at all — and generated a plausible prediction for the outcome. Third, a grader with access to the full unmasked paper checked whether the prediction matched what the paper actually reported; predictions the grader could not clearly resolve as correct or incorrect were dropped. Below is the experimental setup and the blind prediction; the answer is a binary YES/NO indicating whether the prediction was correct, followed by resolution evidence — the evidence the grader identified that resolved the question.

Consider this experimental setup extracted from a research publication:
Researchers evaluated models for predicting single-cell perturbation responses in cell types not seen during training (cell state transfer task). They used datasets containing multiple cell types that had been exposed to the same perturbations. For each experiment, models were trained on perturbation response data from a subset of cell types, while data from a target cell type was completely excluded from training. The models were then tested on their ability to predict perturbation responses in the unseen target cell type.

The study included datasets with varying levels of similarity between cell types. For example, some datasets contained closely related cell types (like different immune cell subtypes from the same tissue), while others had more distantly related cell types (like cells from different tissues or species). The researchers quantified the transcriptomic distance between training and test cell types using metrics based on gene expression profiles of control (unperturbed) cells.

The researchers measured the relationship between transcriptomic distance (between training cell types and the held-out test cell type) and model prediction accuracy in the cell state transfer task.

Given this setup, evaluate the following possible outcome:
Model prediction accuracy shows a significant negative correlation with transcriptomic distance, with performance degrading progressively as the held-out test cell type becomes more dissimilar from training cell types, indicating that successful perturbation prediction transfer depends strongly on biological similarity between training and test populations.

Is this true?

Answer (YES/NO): NO